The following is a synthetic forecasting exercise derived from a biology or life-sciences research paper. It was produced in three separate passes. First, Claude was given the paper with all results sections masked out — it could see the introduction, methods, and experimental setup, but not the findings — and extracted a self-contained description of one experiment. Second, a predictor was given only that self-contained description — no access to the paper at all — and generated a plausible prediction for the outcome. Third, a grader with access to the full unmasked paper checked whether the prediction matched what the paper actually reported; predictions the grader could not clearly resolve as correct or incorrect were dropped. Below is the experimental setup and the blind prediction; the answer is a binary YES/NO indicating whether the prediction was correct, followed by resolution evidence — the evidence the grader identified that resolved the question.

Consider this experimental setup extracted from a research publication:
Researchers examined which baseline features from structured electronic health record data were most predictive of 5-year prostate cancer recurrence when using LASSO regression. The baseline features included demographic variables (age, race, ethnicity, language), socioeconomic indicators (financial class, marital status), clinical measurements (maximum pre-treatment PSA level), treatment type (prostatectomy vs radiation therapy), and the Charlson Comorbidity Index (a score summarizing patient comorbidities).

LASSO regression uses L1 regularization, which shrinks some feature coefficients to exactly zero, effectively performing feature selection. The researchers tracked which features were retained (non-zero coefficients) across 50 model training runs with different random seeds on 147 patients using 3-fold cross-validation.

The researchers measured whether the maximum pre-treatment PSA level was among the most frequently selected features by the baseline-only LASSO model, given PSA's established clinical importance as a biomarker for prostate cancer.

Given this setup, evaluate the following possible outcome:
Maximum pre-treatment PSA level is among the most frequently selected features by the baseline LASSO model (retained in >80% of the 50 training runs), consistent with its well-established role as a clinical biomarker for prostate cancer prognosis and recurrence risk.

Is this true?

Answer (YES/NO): NO